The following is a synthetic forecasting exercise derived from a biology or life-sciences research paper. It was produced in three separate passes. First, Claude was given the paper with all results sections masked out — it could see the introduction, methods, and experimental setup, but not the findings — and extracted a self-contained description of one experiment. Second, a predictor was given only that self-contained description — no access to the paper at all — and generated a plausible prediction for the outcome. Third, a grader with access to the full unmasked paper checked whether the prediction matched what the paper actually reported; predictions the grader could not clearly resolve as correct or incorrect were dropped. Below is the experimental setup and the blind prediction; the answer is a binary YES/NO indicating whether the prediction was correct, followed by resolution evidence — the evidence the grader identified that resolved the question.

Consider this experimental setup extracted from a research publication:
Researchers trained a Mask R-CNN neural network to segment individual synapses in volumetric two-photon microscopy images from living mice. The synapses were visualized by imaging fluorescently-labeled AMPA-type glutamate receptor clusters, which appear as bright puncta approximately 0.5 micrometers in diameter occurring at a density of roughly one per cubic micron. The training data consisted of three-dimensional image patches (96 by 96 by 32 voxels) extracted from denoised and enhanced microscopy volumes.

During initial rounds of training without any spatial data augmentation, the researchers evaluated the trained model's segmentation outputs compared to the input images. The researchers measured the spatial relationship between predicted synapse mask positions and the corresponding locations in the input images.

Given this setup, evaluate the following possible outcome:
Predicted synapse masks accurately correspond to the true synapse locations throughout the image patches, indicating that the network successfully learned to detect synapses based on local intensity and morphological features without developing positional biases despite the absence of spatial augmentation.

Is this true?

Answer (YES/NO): NO